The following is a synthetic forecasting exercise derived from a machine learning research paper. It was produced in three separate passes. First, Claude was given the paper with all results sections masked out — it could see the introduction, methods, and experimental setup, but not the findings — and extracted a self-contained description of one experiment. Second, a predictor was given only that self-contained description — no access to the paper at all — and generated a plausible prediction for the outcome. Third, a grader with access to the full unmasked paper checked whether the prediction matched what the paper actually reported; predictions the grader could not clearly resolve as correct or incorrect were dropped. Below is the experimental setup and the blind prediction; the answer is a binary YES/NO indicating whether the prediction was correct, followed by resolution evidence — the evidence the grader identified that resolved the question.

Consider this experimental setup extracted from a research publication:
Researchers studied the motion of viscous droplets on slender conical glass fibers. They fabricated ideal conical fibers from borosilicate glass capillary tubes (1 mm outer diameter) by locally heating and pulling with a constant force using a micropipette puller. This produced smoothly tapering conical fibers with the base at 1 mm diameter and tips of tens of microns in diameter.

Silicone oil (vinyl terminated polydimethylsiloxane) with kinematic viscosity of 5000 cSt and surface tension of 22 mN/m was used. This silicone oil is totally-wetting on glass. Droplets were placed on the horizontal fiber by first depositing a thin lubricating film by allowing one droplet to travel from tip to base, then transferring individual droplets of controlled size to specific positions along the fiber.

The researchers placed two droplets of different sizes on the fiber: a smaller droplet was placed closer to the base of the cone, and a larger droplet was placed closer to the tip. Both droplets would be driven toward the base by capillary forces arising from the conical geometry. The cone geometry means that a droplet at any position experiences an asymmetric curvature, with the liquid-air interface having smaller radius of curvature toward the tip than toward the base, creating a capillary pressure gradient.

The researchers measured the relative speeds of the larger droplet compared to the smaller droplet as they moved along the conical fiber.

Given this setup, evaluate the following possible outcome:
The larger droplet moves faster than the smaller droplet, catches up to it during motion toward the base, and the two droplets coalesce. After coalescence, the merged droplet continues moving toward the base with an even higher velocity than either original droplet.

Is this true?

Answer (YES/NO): YES